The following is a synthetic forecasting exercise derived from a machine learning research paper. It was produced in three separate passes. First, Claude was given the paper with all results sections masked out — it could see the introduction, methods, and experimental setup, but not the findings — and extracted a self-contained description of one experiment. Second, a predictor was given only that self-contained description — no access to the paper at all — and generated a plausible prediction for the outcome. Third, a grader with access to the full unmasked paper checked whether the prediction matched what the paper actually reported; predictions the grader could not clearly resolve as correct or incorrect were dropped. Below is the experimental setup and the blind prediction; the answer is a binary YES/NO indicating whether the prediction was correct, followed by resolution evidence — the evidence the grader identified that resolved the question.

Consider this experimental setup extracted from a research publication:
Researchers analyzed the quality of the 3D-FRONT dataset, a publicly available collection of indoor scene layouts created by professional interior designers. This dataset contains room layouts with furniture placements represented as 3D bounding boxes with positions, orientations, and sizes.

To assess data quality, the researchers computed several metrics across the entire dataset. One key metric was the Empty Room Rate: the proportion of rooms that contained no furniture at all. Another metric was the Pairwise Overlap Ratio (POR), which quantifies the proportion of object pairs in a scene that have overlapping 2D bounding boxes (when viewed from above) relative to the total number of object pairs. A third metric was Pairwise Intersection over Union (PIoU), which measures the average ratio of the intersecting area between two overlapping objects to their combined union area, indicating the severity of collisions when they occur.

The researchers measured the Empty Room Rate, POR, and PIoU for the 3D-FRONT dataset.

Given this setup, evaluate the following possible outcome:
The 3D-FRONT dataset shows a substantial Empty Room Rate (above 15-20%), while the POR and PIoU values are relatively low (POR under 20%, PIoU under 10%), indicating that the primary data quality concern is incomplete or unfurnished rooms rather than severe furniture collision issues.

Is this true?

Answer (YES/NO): NO